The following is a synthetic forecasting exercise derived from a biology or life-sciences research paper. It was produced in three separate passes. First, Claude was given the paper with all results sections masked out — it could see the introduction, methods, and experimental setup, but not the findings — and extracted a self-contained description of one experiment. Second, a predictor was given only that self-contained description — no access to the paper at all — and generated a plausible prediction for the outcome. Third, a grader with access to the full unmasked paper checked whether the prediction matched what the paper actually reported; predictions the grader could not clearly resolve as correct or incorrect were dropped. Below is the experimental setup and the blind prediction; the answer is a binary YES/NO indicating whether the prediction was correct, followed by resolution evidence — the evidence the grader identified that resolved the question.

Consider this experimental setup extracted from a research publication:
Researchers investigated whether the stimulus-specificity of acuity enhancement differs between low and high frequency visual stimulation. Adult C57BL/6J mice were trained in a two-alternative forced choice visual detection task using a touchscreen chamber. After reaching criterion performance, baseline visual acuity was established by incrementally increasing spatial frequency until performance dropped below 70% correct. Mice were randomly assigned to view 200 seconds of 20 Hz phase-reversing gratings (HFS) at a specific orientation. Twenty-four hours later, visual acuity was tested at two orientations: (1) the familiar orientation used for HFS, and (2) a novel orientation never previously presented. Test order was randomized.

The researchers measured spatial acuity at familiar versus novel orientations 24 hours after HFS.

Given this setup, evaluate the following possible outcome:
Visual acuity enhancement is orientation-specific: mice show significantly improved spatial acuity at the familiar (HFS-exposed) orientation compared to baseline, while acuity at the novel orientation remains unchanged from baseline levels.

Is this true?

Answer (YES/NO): NO